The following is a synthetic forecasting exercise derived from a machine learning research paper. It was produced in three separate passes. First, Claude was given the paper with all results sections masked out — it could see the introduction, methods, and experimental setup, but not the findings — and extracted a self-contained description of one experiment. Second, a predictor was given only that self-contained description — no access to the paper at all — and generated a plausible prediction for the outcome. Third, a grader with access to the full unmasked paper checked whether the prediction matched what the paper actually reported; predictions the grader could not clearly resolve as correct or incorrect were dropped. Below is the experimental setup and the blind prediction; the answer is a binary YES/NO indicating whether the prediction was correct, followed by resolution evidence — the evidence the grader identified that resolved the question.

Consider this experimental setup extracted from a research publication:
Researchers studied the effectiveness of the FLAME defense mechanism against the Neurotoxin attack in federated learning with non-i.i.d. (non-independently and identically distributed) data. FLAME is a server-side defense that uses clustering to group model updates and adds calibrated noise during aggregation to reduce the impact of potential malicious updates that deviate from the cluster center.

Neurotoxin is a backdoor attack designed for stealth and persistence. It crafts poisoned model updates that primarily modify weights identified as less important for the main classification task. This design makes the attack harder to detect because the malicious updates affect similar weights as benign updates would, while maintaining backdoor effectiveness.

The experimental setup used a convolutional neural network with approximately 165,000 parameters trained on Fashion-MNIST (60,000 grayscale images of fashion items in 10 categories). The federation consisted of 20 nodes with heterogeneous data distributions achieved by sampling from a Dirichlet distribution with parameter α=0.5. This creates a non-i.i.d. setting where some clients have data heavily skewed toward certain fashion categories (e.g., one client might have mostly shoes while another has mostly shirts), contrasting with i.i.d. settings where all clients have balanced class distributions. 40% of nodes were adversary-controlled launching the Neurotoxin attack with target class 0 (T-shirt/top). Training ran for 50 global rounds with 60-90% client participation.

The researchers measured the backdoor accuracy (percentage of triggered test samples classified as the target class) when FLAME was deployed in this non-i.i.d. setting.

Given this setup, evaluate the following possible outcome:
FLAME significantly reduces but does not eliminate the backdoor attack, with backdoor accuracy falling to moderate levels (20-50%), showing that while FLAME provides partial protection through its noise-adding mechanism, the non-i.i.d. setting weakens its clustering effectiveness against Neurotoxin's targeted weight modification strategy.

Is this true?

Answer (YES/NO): NO